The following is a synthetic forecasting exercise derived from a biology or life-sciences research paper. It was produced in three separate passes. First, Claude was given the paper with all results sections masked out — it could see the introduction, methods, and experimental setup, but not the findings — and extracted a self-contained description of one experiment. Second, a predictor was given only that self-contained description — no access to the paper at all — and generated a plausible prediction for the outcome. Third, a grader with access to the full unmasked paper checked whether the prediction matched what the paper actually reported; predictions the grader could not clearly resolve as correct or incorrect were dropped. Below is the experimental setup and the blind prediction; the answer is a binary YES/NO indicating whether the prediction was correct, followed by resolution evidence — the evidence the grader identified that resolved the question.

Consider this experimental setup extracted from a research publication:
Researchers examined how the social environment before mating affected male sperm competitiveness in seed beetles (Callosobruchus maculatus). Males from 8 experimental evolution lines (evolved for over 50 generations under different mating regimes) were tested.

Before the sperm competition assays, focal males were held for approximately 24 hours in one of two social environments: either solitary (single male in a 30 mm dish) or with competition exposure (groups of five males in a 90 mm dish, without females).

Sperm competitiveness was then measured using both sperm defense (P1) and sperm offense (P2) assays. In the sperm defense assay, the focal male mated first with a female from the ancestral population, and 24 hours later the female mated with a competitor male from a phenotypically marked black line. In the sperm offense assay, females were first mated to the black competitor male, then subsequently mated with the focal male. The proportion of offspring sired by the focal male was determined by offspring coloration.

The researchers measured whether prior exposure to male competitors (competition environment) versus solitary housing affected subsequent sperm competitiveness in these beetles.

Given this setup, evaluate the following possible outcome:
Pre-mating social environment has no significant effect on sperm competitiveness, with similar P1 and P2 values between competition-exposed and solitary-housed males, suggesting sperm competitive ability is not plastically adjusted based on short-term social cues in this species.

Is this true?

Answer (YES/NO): YES